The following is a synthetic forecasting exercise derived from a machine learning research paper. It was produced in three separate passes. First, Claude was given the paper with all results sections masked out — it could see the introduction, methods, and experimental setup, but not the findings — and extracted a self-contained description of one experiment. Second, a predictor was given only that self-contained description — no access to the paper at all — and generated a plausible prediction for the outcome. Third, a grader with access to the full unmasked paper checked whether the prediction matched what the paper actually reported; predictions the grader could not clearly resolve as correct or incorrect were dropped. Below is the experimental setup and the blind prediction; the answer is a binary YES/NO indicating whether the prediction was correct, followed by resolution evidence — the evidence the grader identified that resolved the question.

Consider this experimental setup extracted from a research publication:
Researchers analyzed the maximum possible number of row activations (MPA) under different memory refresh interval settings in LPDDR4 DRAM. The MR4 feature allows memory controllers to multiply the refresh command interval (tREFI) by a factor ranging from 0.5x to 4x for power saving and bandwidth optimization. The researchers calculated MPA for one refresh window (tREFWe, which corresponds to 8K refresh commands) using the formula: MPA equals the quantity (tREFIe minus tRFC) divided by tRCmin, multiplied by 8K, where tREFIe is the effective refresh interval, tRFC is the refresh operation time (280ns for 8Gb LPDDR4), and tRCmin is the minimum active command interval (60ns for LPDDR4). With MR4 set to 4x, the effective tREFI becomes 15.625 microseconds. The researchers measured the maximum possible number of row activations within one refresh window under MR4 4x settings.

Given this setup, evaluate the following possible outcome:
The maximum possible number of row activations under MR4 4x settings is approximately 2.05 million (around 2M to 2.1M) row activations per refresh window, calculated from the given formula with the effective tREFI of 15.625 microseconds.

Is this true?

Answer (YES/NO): YES